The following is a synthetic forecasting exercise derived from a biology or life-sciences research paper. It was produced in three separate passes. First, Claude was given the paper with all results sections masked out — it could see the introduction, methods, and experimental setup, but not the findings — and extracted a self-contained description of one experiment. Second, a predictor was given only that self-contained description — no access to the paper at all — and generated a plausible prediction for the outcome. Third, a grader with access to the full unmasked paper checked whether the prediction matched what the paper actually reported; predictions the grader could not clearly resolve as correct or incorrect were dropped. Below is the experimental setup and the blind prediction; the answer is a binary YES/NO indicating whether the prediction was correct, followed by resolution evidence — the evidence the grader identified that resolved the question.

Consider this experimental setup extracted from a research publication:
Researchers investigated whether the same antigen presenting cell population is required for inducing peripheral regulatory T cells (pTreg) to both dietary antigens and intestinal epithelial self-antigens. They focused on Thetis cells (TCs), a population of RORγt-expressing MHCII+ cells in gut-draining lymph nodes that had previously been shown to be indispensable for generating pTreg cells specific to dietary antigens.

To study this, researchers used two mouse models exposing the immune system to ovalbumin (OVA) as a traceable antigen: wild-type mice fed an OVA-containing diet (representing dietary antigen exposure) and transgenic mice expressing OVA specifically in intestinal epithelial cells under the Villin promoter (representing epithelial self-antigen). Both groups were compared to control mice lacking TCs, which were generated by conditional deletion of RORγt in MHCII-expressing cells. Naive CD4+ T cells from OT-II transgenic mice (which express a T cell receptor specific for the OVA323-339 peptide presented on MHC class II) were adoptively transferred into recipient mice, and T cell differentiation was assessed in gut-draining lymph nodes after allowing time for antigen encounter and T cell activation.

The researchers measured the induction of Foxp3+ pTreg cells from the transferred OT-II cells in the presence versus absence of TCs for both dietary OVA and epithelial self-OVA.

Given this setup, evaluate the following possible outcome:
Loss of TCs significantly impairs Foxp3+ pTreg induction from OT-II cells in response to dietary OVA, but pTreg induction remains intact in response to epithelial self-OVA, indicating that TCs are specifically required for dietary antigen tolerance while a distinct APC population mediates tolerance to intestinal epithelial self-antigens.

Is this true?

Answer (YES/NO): YES